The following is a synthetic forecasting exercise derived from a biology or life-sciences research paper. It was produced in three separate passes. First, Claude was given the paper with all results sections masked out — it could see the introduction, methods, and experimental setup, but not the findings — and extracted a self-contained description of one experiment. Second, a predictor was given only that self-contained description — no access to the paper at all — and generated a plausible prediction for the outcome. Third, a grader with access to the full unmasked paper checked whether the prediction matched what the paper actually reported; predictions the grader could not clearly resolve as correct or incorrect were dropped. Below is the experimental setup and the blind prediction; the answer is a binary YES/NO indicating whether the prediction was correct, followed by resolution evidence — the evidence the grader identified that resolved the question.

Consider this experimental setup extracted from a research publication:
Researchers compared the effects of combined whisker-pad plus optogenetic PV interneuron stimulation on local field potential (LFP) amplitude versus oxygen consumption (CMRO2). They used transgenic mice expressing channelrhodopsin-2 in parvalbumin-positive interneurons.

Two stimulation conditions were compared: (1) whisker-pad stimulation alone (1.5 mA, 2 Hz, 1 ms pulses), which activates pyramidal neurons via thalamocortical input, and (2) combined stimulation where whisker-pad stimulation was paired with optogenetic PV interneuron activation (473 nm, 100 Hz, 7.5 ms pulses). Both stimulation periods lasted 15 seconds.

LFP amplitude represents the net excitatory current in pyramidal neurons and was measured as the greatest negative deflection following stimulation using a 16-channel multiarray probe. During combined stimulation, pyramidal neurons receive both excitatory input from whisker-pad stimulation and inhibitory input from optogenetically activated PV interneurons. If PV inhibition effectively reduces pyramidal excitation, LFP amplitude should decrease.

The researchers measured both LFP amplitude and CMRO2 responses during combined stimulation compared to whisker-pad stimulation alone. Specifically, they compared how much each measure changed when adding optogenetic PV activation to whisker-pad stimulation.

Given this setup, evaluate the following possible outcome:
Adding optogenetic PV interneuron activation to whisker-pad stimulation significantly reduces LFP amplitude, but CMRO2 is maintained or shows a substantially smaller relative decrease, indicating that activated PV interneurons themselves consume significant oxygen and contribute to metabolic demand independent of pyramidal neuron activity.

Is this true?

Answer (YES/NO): YES